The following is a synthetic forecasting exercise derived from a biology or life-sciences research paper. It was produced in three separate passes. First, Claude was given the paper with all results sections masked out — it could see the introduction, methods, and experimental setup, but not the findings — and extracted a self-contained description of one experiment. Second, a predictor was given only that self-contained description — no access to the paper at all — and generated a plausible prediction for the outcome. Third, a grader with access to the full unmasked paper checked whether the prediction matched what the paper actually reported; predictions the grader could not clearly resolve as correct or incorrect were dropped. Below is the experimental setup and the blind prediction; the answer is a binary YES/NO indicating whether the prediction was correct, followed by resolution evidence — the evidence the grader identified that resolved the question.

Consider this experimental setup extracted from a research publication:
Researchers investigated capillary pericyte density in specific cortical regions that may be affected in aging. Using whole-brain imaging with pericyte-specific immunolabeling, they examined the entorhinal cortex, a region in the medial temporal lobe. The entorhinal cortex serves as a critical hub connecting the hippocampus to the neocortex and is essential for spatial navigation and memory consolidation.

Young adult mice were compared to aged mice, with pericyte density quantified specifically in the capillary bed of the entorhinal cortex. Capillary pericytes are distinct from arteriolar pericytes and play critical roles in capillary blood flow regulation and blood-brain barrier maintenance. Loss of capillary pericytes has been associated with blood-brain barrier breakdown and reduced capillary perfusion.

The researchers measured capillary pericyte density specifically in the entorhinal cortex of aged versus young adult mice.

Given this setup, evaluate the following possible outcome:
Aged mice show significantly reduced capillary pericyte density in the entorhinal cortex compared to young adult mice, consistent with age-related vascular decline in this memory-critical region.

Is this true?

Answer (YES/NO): YES